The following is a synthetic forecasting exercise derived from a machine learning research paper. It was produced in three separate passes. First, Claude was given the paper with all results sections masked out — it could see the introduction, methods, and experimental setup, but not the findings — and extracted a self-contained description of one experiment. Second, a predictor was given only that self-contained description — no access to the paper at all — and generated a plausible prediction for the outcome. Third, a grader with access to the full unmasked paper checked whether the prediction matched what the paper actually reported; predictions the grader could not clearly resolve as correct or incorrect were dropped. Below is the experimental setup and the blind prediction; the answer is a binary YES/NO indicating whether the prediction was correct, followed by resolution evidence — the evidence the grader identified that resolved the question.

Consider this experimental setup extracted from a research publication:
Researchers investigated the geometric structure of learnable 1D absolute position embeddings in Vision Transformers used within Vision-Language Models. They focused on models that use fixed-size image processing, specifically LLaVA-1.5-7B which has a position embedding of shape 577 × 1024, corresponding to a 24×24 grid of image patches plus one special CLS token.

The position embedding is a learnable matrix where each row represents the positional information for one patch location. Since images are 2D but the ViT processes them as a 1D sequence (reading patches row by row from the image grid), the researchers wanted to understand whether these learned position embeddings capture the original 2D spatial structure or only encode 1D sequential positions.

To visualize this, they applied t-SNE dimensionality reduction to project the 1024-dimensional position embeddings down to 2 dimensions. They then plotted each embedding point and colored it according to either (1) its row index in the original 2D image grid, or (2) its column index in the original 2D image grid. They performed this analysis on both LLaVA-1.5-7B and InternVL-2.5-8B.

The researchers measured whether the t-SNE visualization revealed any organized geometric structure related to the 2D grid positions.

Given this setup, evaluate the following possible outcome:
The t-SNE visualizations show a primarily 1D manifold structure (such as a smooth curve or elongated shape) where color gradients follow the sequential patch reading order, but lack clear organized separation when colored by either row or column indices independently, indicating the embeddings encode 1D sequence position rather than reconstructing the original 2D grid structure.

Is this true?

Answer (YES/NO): NO